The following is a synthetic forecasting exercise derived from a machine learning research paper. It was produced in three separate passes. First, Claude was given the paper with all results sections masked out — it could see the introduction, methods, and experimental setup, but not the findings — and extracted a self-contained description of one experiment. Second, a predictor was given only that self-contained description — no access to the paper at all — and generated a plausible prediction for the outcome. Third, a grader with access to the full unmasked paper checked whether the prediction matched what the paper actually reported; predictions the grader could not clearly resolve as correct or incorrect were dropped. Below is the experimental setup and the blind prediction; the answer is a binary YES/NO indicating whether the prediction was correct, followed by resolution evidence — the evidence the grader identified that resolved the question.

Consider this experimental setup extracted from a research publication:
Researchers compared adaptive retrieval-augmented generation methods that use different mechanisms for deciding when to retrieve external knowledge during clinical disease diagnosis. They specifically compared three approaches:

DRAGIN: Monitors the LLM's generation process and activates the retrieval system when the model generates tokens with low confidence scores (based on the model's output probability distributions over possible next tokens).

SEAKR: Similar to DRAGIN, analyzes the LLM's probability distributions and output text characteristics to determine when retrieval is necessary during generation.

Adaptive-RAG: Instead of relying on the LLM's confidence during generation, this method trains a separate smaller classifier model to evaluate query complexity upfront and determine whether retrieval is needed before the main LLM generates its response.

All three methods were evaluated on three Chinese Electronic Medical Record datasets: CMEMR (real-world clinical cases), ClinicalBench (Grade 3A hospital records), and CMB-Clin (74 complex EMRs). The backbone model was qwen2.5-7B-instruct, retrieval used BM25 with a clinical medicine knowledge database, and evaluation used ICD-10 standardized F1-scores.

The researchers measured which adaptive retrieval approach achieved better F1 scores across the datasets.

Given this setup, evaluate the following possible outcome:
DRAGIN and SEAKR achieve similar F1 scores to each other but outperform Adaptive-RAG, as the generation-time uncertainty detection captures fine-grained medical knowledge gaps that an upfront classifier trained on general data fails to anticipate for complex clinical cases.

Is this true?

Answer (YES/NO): NO